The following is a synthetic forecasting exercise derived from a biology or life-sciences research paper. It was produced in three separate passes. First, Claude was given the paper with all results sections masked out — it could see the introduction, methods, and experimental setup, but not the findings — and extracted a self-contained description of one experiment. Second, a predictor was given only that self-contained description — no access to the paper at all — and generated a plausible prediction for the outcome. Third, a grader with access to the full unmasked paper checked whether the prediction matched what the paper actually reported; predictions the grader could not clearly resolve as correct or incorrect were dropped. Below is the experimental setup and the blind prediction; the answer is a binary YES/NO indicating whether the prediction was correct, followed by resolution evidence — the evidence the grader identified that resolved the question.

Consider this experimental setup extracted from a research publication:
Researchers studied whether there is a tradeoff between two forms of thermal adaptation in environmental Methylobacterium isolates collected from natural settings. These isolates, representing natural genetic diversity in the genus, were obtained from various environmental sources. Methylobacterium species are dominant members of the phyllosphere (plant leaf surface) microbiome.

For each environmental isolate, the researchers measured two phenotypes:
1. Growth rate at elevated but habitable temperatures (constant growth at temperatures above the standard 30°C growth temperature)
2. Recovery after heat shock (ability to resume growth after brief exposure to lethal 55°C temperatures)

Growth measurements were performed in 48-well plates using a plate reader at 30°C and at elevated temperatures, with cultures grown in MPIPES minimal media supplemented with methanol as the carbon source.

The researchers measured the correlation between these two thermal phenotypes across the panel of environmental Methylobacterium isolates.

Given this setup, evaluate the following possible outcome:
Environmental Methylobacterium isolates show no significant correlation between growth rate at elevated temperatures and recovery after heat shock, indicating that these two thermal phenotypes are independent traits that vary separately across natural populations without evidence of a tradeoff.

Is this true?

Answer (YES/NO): NO